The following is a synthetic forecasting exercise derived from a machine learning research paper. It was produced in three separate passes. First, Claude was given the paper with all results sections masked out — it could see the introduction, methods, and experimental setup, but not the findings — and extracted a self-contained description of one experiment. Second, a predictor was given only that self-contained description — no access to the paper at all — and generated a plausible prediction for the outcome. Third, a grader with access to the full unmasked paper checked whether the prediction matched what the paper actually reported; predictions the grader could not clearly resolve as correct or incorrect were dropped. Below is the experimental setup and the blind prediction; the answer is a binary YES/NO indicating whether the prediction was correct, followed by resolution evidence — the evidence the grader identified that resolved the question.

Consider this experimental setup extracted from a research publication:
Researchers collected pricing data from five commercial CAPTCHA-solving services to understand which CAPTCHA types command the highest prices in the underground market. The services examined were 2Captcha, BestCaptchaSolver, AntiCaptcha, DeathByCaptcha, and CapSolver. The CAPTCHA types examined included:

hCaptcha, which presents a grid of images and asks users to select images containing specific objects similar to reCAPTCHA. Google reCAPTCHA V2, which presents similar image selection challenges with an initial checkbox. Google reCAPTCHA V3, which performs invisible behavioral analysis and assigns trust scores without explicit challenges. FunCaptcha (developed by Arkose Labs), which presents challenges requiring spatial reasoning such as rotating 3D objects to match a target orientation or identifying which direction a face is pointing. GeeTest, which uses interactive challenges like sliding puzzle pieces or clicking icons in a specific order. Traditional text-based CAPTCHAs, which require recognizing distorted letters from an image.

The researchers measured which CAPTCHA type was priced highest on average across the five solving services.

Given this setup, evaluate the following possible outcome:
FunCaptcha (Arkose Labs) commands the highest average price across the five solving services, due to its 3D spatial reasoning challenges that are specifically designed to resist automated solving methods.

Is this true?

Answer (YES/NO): YES